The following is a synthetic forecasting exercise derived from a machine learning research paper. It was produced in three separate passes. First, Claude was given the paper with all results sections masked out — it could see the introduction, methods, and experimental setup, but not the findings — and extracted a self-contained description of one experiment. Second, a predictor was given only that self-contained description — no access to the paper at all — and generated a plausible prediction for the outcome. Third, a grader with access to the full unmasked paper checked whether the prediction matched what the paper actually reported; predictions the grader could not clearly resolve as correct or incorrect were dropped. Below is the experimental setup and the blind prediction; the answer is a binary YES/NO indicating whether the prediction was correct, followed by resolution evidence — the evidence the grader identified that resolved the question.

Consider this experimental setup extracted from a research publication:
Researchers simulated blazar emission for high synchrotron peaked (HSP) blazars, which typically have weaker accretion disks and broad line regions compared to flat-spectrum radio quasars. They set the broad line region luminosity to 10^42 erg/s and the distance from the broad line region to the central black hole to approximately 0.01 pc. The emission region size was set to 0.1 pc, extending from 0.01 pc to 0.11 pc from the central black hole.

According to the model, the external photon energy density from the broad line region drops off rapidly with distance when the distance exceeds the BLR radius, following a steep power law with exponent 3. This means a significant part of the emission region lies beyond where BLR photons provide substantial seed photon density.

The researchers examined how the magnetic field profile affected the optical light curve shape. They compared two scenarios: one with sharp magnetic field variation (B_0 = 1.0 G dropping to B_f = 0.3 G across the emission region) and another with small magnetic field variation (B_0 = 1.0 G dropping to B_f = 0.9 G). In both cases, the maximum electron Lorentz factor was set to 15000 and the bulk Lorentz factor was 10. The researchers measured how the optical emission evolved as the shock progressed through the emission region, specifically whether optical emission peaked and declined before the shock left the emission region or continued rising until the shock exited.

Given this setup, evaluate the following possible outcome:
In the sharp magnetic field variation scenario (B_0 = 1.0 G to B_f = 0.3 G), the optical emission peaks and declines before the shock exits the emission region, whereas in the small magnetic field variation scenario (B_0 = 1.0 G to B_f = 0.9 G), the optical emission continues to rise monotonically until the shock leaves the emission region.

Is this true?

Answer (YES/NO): YES